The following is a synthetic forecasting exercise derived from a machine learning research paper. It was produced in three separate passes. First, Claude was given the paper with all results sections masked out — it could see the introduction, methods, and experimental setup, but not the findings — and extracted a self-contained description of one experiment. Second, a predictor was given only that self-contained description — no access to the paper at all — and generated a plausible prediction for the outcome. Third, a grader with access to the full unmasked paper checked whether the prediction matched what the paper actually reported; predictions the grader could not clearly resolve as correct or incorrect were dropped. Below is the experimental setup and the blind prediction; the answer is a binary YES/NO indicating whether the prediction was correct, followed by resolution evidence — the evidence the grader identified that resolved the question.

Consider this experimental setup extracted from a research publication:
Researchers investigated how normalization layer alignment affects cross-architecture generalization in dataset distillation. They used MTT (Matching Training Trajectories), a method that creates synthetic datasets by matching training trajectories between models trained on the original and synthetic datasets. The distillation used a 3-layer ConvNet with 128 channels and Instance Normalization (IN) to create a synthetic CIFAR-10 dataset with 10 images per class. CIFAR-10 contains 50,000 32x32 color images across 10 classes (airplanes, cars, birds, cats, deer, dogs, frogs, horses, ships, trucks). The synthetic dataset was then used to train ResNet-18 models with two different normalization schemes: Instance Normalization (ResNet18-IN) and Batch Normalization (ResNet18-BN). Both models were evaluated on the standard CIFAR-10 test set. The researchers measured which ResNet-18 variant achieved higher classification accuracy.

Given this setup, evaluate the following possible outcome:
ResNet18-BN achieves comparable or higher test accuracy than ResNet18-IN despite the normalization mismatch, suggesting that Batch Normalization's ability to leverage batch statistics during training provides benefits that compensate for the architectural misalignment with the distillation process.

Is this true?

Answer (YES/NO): NO